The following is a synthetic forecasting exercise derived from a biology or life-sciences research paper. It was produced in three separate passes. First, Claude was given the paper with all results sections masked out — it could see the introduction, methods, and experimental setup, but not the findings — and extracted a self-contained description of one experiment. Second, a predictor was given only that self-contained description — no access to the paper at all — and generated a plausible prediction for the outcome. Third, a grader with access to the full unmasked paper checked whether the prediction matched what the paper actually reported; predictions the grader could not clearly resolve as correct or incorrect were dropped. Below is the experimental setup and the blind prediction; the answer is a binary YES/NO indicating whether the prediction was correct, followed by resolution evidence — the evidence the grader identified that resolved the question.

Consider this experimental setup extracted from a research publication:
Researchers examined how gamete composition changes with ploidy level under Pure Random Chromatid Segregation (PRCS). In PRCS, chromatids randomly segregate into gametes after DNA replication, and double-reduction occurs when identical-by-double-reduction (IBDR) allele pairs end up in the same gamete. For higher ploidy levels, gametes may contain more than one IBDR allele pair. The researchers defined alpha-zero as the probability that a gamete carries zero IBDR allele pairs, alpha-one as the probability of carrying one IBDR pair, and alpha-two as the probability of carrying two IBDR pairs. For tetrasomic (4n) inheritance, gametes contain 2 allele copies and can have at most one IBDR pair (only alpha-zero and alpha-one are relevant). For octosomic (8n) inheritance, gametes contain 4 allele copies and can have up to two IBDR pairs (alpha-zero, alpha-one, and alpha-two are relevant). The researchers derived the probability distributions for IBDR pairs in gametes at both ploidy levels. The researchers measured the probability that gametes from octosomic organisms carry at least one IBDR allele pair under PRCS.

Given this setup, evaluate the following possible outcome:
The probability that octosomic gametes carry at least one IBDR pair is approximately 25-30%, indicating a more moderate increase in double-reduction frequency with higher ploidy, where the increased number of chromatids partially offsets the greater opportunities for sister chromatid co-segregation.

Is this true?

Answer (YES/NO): NO